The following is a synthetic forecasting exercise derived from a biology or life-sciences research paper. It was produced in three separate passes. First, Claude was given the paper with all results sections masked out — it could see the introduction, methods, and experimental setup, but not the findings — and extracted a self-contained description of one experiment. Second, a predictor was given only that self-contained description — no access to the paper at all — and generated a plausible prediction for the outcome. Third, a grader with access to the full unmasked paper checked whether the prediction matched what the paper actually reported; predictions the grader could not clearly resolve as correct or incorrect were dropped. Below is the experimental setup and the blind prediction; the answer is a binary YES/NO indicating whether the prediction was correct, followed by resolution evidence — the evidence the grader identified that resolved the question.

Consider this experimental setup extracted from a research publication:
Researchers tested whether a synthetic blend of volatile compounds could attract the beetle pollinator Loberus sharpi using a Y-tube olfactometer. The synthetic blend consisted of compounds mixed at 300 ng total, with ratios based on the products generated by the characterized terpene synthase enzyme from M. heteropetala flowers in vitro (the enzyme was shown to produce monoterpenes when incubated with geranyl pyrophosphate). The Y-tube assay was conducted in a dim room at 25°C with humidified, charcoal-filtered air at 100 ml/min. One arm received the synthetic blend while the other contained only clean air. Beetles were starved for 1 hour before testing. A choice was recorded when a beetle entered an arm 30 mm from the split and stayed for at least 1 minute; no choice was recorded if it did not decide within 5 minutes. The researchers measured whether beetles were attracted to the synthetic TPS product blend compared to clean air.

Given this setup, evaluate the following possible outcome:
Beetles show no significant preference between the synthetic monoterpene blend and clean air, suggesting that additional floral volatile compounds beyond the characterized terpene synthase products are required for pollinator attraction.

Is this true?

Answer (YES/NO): NO